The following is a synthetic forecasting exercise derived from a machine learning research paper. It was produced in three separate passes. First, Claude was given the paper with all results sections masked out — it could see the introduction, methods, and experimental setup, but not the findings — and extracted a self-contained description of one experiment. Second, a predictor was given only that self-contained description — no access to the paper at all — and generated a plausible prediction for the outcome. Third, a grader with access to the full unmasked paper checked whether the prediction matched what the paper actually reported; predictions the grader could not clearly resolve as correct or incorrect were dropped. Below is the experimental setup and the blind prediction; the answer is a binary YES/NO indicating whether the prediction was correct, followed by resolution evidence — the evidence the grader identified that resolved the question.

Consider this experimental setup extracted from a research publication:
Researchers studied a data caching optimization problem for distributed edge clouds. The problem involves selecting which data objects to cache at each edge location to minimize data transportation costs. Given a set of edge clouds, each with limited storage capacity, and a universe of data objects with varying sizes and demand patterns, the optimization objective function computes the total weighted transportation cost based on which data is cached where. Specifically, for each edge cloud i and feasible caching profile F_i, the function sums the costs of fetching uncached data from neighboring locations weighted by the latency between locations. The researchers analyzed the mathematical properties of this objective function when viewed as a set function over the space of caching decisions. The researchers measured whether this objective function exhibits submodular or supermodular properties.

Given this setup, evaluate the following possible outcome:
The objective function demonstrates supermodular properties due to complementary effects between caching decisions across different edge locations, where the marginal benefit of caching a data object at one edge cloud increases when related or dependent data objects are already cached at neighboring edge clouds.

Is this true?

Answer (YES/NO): YES